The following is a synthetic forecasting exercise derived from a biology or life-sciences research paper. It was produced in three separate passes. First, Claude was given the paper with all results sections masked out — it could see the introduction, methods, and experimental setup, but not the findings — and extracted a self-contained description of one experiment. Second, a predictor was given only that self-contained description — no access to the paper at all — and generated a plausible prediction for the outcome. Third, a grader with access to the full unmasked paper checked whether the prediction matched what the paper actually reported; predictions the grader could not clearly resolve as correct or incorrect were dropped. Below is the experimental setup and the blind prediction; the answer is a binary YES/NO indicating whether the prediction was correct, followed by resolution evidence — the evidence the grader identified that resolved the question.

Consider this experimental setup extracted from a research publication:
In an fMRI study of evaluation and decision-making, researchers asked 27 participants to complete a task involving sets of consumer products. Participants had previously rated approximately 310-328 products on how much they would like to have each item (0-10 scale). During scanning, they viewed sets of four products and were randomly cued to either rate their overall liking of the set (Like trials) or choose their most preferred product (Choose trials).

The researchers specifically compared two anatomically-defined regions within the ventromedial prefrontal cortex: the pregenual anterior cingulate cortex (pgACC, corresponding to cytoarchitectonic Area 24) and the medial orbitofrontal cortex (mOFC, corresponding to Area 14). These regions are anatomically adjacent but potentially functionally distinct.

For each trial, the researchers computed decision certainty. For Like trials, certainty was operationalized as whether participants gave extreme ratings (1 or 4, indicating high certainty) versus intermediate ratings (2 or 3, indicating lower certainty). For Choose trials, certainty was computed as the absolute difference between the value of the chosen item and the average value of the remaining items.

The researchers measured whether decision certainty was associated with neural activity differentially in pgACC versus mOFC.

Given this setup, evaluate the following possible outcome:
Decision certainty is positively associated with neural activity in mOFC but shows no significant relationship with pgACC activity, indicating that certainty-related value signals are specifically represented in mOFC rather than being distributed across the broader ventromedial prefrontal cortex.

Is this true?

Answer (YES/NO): NO